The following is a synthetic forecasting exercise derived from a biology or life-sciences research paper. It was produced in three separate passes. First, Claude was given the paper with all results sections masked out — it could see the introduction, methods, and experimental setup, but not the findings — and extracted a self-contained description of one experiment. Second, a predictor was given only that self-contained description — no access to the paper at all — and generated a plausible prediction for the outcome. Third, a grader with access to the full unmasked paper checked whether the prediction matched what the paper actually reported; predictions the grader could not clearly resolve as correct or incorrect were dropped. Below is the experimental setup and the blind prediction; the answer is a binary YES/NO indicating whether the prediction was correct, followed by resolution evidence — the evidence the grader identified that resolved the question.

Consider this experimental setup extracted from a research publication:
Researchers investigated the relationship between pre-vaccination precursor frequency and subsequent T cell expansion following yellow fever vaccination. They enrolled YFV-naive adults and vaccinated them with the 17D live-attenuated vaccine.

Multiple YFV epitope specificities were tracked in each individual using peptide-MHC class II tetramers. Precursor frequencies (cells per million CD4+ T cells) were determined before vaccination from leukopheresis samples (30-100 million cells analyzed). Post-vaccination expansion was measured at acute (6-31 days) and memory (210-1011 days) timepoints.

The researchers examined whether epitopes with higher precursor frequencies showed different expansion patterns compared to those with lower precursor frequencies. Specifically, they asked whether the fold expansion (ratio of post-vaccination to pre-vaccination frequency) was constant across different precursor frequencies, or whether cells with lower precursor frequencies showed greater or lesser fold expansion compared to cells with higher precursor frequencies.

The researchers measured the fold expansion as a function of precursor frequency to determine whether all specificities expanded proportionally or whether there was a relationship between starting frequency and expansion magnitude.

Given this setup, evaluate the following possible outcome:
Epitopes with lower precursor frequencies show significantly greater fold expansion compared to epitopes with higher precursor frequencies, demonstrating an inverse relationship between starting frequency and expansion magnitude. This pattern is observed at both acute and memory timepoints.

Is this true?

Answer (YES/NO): YES